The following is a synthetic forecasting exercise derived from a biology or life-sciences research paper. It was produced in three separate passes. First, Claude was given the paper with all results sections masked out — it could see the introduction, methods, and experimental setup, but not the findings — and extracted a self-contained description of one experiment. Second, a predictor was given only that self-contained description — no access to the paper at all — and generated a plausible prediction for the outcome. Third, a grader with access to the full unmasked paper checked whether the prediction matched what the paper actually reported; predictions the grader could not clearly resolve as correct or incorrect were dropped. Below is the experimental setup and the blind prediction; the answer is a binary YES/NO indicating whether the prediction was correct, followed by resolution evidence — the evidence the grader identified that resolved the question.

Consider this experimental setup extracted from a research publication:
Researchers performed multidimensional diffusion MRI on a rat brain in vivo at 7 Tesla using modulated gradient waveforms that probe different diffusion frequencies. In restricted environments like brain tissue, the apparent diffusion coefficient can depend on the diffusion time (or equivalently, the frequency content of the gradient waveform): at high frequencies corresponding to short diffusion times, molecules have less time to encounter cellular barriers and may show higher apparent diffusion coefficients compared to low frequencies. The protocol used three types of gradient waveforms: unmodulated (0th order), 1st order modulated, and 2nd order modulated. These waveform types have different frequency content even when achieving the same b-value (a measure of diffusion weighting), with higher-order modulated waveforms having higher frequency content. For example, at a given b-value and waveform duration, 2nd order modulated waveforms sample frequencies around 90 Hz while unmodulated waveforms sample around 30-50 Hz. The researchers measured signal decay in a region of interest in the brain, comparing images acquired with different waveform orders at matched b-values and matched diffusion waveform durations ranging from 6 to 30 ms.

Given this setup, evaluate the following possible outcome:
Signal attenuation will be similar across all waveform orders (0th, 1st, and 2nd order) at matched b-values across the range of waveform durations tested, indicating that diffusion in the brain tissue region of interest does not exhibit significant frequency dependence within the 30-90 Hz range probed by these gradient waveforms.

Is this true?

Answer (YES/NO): NO